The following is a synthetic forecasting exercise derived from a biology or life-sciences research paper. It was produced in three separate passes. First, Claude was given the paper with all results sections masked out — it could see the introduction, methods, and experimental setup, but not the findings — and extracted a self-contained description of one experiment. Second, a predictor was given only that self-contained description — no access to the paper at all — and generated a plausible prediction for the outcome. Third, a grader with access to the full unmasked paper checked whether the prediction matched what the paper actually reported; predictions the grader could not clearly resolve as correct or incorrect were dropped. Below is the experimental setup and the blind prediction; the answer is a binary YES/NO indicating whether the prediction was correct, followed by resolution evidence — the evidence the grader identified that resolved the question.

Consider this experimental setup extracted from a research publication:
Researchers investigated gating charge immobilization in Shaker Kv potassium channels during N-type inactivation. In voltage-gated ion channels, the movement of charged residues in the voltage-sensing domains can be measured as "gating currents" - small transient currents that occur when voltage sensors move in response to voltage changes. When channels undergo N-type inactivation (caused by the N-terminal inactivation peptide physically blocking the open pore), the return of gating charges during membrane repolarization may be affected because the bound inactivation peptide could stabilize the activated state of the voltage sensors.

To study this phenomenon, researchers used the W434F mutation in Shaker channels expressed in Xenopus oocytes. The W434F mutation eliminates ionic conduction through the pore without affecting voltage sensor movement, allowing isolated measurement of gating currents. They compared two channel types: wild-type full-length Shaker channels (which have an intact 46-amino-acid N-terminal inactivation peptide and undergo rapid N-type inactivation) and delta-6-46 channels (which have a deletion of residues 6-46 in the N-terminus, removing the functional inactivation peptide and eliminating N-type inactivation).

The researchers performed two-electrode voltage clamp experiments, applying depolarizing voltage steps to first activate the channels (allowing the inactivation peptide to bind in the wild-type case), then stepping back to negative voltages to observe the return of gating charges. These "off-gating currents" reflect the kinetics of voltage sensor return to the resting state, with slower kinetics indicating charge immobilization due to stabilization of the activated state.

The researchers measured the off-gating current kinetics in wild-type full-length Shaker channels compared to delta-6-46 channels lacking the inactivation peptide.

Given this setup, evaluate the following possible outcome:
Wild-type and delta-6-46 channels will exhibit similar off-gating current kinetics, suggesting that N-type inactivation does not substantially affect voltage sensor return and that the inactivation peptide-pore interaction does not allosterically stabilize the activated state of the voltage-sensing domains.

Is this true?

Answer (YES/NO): NO